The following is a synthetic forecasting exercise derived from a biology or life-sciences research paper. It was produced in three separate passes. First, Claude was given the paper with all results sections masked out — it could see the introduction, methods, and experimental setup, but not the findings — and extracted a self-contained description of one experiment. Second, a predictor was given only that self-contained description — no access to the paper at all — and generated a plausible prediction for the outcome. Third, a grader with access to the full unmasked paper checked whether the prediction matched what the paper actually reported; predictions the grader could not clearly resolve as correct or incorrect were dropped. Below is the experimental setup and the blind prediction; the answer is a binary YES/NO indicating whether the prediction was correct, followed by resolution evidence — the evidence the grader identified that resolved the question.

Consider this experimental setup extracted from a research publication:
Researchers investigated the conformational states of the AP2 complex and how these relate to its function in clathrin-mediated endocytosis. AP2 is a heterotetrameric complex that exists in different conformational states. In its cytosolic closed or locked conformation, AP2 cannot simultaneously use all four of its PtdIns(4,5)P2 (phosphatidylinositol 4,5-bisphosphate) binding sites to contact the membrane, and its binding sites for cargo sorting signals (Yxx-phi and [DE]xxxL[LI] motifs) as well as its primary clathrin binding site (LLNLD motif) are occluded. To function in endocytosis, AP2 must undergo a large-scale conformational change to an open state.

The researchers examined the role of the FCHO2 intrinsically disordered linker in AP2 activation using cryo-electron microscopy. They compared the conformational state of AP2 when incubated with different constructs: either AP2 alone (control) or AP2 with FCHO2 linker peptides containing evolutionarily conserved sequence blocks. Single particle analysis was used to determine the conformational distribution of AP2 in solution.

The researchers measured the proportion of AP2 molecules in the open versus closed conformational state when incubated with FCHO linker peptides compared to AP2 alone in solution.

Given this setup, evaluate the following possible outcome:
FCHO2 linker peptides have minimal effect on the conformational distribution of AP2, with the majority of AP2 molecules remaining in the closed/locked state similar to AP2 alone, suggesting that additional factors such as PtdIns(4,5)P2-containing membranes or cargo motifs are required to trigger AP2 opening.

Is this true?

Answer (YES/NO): NO